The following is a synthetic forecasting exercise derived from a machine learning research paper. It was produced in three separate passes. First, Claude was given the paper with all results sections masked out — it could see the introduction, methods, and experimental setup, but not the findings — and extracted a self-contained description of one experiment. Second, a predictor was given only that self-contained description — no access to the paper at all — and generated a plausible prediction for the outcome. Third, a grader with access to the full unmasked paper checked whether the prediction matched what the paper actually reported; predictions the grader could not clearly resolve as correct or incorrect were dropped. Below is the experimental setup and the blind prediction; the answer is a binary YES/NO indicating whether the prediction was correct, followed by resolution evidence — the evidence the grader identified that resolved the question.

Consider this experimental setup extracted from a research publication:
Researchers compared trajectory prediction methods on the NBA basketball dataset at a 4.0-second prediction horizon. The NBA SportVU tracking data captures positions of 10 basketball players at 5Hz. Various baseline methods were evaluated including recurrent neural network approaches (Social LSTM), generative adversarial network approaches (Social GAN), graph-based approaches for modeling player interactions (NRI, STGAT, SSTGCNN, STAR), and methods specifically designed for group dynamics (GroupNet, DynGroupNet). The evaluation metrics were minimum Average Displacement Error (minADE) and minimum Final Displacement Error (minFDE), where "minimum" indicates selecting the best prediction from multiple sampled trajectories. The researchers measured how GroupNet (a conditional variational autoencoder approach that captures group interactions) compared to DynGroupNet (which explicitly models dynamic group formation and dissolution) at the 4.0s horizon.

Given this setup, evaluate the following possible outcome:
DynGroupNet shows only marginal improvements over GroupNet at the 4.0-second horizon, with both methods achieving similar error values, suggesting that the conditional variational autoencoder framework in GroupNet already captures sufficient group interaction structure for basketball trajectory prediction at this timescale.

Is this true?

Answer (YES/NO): NO